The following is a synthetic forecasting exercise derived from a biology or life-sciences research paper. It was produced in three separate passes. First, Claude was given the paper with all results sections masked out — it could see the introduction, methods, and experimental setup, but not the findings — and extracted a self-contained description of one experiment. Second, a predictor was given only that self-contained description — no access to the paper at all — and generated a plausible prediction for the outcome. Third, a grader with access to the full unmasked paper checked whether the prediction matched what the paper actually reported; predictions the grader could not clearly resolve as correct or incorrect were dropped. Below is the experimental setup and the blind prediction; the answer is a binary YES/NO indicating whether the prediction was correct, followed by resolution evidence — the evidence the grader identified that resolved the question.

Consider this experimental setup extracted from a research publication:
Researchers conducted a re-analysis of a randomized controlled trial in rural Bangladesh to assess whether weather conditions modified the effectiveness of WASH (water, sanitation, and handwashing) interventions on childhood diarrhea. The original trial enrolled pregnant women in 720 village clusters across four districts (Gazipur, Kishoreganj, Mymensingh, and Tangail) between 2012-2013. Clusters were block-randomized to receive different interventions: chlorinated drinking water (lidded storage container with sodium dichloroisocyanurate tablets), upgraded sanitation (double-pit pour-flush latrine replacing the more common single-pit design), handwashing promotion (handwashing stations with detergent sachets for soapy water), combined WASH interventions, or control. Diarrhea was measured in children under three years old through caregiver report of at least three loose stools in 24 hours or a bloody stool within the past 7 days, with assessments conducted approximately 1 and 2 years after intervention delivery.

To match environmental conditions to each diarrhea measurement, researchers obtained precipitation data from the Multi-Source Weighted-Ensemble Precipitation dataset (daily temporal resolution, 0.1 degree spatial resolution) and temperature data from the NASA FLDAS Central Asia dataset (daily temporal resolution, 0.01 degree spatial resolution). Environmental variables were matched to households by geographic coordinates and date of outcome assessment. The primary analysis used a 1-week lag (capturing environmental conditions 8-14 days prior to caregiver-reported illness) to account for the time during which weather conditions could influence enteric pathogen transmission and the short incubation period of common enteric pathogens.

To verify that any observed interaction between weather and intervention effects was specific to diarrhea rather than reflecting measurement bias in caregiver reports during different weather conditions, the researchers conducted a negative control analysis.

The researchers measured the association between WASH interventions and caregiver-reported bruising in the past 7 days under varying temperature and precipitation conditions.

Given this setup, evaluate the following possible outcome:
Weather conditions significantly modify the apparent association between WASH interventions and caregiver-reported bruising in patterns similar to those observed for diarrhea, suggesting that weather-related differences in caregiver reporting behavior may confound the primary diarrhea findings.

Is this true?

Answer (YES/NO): NO